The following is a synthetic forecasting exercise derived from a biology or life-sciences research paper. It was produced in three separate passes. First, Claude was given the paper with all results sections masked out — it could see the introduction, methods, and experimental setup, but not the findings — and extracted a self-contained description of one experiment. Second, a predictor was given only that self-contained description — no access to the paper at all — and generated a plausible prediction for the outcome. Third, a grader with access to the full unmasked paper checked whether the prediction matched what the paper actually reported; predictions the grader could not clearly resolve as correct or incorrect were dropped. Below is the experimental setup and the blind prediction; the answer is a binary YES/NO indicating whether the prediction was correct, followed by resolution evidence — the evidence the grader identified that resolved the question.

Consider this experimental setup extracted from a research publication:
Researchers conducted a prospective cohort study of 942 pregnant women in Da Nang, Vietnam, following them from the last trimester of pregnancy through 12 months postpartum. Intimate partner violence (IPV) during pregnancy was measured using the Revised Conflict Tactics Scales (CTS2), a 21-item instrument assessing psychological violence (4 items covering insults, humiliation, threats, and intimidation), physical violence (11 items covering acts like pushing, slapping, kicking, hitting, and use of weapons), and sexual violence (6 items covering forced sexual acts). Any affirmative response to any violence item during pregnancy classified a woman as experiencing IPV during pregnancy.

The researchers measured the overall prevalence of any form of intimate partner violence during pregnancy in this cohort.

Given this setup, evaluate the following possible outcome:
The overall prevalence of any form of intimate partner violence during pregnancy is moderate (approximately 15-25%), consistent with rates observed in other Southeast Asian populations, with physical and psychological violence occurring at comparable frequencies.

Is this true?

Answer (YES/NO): NO